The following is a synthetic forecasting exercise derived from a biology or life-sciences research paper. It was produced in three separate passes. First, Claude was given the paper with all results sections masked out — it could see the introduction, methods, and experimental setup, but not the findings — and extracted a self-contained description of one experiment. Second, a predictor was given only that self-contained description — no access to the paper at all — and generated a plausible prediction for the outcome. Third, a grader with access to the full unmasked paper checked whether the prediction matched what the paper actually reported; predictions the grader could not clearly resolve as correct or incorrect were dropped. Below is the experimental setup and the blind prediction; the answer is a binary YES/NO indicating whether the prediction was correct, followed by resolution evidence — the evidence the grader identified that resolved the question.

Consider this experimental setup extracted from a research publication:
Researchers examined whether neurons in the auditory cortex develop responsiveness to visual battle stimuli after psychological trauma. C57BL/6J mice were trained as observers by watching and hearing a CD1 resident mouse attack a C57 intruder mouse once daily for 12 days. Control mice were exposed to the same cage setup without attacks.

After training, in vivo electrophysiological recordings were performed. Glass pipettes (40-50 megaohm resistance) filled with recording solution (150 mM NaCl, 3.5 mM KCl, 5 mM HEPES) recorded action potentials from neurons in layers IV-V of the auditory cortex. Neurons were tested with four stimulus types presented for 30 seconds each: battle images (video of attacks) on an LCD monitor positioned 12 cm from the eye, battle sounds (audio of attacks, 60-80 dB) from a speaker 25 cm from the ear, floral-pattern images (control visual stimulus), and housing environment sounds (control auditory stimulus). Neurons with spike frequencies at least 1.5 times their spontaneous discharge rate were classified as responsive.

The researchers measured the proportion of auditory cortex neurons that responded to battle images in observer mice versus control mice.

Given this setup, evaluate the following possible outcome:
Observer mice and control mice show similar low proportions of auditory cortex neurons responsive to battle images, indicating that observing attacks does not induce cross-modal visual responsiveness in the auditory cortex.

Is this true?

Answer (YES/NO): NO